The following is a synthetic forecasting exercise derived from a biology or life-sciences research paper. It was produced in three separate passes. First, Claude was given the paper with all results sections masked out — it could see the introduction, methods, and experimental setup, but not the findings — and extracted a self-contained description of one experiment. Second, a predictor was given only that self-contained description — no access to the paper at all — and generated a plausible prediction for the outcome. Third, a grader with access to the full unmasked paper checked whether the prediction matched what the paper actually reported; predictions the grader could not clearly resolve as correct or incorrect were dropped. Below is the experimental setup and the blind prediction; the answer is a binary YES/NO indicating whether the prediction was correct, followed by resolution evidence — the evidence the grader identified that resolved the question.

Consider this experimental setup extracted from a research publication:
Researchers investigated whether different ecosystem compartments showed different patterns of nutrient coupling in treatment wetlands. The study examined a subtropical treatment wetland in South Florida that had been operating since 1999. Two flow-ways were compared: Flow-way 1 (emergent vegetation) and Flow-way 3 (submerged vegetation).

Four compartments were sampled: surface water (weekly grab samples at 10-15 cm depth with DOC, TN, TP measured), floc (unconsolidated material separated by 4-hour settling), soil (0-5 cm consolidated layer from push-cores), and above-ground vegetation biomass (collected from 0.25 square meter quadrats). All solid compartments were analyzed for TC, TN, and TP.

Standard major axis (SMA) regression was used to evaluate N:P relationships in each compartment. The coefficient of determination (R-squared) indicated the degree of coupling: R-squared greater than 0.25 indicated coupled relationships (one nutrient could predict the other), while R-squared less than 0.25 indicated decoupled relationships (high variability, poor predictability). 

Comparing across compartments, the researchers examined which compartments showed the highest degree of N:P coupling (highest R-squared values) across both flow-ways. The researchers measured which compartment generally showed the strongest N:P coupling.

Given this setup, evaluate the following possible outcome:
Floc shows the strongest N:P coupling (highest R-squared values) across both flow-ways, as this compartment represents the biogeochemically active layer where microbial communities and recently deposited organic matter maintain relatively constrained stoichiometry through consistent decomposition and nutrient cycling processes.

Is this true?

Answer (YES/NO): NO